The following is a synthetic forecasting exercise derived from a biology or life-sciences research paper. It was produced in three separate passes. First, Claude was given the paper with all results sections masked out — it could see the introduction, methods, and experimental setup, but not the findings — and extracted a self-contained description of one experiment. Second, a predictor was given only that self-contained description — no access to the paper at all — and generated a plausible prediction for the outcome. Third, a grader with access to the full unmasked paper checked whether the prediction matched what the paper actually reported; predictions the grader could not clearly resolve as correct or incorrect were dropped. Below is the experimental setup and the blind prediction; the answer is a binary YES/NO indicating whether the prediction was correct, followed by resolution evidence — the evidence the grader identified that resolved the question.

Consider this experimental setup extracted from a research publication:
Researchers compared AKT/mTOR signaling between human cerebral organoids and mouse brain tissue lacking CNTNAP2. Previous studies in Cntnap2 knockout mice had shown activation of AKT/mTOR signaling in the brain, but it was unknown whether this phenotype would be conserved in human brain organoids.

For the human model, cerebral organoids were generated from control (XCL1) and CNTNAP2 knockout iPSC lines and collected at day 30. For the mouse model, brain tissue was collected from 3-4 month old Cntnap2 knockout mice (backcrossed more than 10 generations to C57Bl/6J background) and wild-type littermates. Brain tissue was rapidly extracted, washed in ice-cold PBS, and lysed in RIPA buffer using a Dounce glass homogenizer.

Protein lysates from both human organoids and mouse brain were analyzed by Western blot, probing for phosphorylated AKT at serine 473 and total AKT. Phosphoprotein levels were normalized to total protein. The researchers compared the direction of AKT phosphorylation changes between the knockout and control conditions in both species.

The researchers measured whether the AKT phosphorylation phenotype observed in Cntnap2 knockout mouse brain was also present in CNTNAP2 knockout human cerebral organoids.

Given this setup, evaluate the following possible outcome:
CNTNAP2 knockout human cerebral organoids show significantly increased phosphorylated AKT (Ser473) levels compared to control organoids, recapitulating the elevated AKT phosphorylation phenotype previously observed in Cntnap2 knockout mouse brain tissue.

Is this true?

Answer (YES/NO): NO